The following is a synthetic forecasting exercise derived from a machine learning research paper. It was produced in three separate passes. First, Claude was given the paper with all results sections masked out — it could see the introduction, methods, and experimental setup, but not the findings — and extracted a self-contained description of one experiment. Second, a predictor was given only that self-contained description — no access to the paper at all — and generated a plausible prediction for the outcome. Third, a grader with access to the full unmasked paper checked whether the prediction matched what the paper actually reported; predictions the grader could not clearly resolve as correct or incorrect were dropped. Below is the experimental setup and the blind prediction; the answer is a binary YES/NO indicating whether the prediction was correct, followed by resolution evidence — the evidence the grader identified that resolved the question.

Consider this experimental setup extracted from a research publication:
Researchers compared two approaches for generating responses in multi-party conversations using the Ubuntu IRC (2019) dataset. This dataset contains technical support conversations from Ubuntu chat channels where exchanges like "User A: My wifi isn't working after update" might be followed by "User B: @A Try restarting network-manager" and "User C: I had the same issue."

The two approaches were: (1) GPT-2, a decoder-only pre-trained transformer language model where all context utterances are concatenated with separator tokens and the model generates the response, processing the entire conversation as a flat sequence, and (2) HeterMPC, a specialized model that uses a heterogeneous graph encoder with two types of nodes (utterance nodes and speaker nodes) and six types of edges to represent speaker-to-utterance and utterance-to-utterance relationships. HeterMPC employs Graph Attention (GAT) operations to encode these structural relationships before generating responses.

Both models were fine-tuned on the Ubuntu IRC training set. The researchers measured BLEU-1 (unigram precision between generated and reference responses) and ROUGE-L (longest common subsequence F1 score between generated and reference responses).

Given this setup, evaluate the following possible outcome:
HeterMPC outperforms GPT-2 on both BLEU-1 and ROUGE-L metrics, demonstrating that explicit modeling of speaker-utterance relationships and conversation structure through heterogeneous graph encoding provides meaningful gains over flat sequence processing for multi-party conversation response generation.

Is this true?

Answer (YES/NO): NO